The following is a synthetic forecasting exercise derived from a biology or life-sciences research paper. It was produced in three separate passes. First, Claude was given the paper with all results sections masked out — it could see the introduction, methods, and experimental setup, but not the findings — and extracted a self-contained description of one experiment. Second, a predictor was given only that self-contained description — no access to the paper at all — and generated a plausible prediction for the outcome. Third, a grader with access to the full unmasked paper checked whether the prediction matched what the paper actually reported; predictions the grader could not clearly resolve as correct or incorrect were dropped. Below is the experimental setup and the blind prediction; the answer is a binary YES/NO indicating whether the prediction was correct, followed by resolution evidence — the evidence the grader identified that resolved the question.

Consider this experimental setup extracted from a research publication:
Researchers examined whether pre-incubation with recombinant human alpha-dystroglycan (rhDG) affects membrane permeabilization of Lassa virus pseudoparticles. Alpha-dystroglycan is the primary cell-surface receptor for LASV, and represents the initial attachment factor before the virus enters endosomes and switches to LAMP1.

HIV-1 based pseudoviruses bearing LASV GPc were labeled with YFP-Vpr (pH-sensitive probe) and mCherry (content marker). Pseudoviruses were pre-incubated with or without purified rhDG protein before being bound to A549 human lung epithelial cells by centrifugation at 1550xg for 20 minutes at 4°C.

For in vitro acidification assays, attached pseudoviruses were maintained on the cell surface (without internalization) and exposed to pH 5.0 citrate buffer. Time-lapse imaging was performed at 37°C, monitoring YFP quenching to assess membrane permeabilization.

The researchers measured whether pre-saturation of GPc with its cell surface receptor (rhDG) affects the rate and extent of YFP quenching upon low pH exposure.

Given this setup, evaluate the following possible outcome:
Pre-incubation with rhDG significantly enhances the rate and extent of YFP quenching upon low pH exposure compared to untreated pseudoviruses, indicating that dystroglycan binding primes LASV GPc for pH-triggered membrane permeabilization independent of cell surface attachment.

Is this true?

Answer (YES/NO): NO